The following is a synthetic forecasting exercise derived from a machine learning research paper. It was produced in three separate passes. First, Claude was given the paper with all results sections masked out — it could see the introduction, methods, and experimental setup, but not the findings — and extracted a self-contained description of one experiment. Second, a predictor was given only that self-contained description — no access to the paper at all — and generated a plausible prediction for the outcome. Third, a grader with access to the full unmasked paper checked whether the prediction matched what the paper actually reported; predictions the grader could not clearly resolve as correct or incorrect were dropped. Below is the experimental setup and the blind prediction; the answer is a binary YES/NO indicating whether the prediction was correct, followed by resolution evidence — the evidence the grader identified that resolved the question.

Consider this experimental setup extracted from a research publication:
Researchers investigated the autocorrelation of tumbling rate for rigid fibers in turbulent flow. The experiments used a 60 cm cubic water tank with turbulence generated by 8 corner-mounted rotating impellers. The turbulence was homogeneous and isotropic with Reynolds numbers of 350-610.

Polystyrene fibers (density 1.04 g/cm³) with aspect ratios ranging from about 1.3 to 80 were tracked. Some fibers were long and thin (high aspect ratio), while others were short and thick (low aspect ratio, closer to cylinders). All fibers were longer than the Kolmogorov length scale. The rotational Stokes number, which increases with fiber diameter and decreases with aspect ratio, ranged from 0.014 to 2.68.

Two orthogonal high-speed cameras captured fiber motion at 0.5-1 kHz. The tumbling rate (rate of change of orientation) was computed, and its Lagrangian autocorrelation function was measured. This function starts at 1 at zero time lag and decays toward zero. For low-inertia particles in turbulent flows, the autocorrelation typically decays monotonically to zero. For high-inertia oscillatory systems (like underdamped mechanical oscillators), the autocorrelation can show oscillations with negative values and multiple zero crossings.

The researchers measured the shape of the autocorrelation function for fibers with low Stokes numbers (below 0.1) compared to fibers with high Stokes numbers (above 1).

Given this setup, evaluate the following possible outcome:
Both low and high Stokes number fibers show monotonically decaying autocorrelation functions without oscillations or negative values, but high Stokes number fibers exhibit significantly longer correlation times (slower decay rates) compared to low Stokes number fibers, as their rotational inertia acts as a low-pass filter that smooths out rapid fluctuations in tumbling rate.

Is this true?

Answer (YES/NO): NO